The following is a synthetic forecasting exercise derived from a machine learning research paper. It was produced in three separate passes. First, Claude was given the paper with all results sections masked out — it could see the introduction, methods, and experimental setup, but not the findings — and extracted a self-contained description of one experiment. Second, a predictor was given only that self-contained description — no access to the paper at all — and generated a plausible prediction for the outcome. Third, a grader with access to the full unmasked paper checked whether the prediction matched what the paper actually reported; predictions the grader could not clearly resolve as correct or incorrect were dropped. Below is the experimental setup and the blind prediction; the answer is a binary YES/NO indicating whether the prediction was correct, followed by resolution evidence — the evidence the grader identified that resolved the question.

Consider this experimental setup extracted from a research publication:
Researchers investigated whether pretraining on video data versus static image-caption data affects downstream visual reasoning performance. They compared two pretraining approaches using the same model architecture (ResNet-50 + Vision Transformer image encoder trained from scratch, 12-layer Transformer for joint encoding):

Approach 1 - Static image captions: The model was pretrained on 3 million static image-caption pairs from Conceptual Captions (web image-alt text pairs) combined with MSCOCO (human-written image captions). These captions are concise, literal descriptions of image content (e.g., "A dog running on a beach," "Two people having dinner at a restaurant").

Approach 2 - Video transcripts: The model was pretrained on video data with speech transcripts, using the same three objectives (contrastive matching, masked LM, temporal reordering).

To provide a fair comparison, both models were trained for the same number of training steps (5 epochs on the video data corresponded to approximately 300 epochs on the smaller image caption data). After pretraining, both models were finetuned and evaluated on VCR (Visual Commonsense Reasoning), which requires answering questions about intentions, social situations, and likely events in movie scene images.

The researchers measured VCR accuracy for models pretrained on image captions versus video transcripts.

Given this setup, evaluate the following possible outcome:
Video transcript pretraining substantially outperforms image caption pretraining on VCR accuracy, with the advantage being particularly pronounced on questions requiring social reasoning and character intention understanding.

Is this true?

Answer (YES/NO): NO